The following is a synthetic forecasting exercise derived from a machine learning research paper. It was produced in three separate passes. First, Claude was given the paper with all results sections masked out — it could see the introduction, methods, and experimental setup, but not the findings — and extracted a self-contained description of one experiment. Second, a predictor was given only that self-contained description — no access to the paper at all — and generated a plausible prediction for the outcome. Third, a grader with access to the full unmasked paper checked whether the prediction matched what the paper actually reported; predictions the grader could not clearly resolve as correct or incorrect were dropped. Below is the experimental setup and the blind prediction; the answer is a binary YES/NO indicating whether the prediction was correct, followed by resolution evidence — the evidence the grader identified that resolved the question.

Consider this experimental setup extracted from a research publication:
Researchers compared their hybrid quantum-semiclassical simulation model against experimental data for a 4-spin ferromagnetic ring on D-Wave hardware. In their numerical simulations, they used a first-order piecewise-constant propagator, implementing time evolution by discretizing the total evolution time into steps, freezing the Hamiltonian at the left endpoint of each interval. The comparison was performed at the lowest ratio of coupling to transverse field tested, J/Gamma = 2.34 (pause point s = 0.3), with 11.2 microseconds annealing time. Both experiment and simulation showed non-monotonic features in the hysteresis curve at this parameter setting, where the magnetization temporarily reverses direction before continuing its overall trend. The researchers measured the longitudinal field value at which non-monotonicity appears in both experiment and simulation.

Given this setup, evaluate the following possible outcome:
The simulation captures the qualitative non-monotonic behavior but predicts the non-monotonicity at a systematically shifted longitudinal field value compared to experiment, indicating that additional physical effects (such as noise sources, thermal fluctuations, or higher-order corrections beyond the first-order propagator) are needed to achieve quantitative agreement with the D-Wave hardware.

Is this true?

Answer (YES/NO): NO